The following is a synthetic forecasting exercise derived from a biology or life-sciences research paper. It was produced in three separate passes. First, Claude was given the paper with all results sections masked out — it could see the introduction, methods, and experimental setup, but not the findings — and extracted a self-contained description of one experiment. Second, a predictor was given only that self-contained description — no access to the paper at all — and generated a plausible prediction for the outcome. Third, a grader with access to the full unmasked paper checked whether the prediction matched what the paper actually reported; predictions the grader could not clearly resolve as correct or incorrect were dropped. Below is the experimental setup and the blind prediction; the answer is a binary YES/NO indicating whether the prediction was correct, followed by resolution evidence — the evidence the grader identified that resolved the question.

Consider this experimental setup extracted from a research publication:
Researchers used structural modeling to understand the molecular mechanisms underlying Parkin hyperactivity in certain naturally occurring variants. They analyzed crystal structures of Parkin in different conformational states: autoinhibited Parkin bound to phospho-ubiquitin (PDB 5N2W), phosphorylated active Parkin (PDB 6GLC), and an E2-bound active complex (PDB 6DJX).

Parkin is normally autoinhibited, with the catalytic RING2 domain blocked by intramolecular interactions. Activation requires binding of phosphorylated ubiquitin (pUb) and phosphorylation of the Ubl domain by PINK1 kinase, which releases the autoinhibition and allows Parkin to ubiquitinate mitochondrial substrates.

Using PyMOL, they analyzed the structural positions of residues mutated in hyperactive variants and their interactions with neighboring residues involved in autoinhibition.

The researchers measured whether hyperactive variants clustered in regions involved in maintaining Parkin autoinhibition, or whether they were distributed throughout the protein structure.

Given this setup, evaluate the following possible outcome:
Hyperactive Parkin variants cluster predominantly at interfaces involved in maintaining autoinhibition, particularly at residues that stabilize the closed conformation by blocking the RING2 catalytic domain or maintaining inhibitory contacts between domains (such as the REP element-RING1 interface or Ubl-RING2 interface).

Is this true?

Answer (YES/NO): NO